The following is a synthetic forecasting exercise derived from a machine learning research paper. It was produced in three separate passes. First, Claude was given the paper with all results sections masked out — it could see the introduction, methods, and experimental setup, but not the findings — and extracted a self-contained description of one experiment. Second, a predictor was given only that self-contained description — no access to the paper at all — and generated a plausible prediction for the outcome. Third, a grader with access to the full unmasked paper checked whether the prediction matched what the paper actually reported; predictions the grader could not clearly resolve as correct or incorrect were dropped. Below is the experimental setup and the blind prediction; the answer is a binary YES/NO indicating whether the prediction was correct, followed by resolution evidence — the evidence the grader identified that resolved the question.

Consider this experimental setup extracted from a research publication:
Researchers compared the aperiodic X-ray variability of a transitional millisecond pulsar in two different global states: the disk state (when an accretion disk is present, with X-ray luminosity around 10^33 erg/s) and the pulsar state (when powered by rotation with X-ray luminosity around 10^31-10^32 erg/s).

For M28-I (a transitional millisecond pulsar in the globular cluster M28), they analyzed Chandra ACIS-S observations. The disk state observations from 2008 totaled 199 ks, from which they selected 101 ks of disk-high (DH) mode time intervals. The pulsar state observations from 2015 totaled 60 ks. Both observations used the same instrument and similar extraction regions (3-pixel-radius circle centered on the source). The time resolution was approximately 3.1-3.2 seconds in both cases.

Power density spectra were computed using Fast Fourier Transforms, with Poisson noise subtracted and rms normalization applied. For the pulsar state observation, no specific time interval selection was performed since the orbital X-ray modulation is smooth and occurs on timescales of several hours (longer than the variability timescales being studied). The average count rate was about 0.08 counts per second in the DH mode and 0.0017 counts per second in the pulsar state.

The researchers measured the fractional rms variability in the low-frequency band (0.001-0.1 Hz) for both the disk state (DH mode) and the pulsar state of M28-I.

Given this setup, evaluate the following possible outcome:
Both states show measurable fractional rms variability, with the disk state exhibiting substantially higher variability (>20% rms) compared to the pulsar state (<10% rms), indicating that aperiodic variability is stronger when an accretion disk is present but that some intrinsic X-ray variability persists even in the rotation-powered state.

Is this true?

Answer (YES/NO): NO